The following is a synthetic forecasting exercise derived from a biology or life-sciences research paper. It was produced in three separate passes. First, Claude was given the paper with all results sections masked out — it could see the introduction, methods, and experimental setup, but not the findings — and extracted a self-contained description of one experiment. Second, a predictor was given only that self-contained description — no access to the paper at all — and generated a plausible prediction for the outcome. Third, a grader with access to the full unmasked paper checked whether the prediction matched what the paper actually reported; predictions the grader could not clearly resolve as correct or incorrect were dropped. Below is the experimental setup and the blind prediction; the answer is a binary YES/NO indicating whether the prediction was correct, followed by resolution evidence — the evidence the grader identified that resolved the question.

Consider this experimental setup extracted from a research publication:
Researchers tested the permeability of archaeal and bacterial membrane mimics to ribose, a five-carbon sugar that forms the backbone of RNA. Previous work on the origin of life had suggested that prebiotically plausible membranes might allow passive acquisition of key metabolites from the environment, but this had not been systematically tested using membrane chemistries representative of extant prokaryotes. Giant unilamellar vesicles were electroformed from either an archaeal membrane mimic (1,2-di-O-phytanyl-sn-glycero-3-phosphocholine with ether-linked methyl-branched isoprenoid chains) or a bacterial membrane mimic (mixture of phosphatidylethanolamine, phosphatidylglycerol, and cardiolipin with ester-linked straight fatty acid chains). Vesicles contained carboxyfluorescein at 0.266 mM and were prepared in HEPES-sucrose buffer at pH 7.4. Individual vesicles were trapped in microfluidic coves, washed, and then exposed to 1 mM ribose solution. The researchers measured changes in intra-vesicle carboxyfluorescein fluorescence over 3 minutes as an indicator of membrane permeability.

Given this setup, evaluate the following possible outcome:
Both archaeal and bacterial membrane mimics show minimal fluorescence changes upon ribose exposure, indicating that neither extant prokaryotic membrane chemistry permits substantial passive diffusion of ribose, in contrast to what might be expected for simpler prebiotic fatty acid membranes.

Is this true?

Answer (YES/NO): NO